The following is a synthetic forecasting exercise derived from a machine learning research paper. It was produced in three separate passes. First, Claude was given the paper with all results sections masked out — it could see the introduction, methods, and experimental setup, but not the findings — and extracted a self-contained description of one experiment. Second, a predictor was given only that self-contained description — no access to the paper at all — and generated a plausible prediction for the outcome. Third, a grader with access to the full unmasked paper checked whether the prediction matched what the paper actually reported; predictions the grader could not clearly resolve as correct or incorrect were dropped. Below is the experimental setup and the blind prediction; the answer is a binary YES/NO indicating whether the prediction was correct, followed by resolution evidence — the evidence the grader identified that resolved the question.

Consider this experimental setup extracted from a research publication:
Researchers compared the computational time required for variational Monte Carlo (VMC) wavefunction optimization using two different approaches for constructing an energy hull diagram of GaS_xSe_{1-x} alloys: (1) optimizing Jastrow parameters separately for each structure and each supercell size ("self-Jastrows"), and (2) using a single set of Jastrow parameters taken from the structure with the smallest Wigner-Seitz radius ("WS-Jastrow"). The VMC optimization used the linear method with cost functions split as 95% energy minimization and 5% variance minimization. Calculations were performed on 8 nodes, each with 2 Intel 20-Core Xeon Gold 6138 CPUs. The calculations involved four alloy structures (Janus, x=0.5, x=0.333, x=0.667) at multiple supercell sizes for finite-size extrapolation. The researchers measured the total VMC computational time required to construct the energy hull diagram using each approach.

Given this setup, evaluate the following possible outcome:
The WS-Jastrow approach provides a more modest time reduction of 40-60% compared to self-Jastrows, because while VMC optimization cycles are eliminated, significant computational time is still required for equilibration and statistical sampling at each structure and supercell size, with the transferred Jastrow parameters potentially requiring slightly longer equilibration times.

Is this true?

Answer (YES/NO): NO